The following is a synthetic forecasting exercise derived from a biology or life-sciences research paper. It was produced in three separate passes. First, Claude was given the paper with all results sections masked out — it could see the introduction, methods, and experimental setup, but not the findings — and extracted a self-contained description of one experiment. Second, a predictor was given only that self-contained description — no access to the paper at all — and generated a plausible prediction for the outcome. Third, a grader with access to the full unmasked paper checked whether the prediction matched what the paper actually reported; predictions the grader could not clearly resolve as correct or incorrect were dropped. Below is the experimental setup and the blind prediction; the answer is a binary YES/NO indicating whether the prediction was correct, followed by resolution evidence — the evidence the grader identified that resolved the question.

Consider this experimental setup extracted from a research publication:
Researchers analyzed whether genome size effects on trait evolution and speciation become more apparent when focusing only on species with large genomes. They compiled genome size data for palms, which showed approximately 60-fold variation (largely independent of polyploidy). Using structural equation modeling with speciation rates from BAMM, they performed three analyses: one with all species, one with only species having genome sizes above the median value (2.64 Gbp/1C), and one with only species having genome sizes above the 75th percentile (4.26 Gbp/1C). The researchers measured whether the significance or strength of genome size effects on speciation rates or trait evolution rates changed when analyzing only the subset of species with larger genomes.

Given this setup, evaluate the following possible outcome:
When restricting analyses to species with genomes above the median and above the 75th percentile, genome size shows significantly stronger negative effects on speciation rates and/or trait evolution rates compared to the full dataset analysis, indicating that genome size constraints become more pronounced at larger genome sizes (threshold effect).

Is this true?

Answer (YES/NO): NO